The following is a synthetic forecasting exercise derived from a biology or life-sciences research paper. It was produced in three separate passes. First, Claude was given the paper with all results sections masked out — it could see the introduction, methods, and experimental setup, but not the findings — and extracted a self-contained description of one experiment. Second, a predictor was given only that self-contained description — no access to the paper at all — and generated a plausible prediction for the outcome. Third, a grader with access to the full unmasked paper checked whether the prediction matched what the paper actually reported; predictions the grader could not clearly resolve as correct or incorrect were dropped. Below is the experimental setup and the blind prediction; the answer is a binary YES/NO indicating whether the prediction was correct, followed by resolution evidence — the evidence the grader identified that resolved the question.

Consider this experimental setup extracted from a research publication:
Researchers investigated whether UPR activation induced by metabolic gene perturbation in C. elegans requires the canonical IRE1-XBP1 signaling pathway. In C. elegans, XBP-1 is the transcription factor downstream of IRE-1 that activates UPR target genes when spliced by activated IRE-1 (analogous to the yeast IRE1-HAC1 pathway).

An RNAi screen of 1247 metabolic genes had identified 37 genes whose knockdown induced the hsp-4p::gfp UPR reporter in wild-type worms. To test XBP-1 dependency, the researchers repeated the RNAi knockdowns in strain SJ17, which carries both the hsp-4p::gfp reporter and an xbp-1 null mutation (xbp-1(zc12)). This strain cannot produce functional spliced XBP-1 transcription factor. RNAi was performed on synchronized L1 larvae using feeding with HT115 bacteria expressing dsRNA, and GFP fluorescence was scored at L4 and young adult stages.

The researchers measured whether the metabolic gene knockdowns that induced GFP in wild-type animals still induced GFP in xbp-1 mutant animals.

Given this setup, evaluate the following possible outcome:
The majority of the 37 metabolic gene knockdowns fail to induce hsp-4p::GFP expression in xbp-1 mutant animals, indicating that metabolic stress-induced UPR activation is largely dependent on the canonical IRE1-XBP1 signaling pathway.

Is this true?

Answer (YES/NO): YES